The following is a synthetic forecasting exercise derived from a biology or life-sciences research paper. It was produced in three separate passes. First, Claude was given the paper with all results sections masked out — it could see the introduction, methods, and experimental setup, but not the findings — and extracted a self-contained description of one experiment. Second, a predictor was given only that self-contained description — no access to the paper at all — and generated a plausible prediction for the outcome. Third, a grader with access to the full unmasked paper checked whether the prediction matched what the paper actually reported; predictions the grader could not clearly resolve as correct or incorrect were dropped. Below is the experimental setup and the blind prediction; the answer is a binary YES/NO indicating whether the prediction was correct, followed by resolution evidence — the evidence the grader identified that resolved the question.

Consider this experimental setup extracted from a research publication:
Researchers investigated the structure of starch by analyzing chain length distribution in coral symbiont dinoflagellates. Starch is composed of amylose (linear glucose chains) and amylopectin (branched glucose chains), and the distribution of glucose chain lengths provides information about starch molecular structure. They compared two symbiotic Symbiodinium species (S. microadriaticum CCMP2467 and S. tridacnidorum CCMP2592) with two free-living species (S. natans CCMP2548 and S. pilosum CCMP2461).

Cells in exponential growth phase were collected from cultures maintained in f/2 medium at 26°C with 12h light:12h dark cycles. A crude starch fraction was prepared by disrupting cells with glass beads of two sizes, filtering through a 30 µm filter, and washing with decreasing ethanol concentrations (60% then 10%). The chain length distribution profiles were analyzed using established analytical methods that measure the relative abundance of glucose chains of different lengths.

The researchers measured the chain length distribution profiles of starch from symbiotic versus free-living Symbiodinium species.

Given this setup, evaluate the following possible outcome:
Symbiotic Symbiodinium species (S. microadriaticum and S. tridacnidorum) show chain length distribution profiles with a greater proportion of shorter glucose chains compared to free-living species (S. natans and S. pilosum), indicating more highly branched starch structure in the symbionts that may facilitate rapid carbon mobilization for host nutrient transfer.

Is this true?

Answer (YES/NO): NO